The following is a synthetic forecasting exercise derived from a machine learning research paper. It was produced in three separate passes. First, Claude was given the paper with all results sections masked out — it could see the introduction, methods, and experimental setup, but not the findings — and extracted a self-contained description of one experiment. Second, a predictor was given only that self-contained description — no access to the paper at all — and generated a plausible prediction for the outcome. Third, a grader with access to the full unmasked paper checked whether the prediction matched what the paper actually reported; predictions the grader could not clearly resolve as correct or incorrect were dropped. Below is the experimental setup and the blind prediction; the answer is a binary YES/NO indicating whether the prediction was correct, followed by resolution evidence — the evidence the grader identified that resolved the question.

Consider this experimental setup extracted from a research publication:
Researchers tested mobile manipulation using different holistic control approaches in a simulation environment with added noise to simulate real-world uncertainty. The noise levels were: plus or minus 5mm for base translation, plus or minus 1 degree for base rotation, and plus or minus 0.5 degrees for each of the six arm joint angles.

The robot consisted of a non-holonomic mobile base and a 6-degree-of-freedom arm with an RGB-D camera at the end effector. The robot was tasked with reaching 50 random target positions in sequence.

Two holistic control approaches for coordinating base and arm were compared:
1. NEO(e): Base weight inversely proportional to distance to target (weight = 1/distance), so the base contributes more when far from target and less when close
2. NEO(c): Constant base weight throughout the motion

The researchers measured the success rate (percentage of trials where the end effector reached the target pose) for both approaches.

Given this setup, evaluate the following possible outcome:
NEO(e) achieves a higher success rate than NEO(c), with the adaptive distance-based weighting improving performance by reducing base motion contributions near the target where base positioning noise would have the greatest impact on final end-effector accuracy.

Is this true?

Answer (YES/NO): YES